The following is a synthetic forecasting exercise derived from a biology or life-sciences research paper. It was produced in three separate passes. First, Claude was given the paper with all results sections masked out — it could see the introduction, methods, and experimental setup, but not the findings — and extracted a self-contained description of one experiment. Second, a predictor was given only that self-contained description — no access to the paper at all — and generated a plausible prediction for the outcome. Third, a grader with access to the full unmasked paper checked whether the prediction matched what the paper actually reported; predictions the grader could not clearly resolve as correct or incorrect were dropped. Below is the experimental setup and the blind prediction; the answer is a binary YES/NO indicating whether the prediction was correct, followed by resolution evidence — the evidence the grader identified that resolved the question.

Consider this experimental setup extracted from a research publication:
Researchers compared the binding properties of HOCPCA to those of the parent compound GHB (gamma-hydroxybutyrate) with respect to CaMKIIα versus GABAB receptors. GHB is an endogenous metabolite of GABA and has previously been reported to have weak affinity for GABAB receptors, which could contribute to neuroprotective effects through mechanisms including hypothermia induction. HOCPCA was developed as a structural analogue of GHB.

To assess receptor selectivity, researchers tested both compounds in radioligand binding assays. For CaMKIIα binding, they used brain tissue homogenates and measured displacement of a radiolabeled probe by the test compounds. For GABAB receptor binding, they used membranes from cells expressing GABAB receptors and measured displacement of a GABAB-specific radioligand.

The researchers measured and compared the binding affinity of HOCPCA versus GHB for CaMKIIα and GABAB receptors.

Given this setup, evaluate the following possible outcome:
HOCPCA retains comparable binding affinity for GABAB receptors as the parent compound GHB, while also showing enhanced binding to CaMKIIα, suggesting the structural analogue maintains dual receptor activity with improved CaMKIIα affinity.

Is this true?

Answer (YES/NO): NO